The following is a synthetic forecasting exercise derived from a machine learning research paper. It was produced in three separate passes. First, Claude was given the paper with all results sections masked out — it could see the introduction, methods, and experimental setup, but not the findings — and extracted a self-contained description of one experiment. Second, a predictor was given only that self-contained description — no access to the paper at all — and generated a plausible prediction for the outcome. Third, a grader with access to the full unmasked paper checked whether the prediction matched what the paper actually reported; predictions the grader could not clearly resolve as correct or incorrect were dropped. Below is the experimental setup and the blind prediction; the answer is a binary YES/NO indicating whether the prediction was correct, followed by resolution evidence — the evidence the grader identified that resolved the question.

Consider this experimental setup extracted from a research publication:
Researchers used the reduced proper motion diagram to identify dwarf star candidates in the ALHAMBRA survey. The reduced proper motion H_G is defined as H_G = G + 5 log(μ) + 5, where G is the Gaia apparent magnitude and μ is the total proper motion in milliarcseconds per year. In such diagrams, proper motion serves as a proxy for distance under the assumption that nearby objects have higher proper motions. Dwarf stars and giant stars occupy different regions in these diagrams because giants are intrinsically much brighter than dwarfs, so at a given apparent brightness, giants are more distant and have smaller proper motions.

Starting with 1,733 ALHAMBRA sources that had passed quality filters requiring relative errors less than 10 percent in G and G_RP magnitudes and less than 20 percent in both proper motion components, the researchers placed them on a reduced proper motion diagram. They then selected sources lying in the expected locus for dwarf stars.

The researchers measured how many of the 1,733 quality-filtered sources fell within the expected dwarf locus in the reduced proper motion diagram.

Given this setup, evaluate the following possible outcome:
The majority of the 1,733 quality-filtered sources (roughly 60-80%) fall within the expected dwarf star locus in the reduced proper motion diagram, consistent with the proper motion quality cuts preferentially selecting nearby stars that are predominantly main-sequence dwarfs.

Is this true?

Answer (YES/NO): NO